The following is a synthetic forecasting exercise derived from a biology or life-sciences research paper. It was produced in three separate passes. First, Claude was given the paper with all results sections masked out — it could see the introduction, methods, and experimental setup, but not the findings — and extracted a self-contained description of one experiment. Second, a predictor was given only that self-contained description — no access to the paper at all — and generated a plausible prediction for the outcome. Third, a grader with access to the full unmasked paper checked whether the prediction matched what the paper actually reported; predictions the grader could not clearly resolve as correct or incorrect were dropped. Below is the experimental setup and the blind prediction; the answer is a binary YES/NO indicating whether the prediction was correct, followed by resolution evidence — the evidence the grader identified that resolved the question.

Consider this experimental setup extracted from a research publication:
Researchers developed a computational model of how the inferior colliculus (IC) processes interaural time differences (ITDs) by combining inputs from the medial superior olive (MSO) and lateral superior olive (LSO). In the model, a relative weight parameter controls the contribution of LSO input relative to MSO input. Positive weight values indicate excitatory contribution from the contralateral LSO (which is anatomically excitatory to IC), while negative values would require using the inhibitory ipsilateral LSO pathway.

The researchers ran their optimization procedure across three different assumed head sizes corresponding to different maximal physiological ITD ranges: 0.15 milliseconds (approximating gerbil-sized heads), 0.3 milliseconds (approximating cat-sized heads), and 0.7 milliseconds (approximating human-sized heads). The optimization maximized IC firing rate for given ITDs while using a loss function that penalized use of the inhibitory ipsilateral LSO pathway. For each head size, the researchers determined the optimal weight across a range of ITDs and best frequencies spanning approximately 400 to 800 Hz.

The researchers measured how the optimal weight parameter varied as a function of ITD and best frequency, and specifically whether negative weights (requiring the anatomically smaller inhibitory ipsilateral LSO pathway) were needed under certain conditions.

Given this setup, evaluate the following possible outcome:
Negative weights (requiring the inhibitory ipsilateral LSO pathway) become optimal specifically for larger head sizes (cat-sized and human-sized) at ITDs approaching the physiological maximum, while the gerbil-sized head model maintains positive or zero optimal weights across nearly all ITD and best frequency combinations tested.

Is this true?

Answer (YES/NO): NO